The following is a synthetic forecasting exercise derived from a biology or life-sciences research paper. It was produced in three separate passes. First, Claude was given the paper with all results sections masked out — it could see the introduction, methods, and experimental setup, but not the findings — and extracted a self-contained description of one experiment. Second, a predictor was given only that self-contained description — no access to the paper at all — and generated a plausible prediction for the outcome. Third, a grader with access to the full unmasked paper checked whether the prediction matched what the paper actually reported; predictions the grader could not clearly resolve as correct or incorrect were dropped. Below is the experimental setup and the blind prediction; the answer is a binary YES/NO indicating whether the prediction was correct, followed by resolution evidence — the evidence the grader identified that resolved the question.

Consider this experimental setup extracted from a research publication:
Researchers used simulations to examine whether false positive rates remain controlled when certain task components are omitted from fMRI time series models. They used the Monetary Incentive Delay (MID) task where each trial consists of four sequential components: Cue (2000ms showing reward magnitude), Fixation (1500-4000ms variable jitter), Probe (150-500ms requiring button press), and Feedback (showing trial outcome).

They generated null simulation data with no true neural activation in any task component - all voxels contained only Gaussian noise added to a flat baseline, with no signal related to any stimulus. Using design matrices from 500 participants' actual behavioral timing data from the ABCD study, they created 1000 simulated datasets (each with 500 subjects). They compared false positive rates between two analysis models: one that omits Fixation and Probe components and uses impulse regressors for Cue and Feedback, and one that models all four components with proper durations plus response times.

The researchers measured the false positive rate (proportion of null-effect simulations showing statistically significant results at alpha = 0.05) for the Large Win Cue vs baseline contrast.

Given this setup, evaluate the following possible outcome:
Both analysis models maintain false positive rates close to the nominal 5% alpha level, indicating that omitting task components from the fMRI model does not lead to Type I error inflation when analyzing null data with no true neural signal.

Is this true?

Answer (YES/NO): YES